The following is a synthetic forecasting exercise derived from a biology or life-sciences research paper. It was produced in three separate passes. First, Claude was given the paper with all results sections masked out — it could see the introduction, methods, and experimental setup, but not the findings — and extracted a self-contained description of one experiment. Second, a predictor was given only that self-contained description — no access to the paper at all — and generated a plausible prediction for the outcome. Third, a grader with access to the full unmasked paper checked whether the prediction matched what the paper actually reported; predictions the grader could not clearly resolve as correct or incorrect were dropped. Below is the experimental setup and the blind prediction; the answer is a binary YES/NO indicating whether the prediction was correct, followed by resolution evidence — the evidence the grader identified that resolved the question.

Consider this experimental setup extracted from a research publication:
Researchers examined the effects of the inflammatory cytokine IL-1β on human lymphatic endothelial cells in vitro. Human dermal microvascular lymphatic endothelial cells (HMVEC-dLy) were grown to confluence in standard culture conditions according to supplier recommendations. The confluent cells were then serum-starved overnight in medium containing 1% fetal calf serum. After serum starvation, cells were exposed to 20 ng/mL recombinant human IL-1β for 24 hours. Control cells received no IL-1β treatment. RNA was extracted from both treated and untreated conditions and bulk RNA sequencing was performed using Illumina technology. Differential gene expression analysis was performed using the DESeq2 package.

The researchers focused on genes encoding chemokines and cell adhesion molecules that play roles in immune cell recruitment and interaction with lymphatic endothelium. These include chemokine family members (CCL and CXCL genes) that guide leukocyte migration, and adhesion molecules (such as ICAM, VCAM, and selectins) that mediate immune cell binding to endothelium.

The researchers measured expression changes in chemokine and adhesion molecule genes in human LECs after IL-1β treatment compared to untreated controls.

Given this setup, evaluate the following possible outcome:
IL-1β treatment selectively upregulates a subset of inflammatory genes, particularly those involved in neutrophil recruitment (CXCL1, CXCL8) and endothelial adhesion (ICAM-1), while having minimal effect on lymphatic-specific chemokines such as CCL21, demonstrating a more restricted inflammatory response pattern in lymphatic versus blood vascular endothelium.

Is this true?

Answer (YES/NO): NO